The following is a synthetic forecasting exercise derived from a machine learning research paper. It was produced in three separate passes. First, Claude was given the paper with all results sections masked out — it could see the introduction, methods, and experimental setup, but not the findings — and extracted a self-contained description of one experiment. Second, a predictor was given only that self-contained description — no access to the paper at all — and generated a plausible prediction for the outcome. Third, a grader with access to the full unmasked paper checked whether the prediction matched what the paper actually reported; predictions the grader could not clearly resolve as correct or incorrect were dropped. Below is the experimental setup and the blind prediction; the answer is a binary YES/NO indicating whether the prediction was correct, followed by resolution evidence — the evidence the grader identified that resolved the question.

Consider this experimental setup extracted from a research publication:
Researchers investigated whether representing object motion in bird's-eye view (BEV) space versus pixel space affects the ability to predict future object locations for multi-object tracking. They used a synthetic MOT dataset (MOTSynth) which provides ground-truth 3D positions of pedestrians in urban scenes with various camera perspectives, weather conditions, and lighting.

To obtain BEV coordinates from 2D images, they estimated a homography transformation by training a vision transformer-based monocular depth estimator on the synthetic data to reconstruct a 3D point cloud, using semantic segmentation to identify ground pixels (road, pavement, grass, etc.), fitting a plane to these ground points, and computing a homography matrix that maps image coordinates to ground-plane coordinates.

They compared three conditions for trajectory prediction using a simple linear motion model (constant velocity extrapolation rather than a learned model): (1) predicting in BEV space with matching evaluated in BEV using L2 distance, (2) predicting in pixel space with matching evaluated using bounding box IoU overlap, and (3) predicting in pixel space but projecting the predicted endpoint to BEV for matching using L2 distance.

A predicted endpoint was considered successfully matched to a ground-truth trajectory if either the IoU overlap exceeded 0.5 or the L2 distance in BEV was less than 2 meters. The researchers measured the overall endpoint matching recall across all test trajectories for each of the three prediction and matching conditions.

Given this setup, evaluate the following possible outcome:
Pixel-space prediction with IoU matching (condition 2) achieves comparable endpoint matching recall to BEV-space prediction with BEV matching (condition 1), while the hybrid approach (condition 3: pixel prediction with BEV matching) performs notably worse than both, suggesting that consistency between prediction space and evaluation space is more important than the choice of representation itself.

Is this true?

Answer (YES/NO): NO